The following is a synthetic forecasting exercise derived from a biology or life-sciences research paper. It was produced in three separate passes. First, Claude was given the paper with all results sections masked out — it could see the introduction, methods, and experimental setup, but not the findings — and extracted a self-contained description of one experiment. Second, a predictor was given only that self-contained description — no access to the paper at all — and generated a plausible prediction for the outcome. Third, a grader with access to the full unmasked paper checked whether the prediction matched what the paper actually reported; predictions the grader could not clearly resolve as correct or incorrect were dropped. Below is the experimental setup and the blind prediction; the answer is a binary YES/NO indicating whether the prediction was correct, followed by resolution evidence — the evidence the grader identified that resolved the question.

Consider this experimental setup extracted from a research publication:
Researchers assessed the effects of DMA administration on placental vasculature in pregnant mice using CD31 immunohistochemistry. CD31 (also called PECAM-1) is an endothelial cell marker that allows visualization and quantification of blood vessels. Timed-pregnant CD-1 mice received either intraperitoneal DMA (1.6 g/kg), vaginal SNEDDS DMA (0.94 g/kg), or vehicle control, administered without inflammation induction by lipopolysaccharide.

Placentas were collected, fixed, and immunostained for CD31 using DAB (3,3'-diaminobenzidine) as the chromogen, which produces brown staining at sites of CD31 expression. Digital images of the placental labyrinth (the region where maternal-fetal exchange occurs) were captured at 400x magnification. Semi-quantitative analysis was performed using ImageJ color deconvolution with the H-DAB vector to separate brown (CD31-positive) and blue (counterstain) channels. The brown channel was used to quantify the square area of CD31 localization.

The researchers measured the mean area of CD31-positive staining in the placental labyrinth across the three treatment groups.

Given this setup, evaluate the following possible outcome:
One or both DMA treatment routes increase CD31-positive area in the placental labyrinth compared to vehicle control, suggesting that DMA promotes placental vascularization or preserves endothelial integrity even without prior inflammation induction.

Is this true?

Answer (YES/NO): NO